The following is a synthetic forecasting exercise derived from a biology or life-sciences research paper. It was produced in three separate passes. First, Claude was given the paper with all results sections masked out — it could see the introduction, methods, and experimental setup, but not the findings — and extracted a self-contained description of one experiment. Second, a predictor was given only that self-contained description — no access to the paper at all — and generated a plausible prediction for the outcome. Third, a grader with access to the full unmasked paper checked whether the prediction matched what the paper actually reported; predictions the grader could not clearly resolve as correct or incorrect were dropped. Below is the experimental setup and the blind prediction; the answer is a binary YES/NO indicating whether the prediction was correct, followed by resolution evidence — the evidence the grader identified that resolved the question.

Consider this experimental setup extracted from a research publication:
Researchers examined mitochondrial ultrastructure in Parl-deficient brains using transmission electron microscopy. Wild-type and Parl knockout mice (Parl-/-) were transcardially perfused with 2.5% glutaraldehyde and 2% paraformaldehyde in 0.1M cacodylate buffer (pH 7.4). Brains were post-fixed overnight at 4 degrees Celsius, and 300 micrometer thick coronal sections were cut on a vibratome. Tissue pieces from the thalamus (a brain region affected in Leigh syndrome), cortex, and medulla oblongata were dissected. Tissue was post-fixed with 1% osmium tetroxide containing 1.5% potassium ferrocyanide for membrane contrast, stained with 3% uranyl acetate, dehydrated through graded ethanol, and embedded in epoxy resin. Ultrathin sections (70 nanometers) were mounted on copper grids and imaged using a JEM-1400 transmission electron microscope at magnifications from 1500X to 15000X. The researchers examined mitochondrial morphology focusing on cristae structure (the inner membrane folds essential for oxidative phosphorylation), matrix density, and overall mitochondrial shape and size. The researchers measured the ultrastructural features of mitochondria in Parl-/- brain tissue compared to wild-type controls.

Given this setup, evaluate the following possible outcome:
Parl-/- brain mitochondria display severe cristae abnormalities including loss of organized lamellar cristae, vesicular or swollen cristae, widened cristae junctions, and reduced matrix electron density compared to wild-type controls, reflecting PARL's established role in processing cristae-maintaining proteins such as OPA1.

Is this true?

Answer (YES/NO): NO